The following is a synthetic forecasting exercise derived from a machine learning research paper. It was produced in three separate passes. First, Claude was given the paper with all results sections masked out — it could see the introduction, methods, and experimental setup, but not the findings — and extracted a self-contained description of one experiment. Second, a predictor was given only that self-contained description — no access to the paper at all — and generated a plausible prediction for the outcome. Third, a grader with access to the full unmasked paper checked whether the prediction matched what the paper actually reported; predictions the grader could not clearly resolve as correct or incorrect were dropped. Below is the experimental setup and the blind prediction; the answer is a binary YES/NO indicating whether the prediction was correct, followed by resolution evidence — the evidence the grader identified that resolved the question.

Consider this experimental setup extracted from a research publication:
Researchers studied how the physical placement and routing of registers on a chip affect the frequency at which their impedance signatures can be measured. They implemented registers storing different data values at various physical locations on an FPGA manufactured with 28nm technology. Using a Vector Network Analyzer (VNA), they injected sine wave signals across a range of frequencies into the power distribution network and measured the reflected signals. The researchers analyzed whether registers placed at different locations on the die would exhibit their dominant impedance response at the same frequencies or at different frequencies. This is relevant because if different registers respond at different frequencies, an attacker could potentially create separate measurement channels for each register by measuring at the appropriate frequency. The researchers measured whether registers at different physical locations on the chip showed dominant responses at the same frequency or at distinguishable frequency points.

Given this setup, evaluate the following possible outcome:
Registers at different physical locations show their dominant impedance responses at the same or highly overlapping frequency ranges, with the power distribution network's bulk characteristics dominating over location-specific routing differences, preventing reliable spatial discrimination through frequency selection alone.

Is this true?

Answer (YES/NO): NO